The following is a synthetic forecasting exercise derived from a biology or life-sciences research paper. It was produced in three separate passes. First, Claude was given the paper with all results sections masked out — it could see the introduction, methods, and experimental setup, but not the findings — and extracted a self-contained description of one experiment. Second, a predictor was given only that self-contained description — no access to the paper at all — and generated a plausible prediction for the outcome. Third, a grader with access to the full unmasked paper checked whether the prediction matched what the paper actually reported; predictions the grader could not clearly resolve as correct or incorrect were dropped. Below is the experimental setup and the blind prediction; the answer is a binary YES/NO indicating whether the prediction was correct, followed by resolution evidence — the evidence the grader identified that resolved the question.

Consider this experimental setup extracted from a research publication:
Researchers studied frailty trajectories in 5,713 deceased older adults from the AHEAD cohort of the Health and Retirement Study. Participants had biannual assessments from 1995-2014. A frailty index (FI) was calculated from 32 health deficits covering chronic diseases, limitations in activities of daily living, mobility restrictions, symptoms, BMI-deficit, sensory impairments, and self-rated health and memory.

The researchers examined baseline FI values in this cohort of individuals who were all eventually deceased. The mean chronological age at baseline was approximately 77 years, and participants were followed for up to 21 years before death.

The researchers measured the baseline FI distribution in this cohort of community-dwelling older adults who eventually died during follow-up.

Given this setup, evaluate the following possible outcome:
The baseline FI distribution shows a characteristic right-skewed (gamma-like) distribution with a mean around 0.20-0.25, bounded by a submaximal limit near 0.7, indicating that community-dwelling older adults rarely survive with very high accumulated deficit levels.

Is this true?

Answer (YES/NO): YES